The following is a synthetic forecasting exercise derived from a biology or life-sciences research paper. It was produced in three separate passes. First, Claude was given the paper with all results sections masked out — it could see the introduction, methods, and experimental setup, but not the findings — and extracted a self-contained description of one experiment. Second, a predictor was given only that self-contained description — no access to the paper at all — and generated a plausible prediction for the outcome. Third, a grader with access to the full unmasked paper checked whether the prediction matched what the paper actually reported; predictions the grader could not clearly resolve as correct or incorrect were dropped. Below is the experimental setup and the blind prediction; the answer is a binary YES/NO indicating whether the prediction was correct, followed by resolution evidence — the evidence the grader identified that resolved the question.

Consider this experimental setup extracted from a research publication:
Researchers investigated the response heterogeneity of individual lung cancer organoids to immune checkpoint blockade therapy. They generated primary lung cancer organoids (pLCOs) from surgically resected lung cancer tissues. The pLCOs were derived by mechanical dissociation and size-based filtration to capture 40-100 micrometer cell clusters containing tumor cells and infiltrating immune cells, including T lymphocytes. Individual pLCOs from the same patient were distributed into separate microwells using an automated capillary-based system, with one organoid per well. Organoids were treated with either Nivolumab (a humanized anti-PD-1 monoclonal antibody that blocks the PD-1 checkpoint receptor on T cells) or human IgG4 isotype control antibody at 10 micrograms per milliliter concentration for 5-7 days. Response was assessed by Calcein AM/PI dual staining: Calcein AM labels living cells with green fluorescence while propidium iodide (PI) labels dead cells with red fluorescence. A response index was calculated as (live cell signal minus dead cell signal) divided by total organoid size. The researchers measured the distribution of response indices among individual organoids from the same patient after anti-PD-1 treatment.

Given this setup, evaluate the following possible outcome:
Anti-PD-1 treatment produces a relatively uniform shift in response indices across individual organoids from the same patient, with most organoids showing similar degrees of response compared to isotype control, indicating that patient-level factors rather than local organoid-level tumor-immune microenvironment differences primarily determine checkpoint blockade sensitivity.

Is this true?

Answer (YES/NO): NO